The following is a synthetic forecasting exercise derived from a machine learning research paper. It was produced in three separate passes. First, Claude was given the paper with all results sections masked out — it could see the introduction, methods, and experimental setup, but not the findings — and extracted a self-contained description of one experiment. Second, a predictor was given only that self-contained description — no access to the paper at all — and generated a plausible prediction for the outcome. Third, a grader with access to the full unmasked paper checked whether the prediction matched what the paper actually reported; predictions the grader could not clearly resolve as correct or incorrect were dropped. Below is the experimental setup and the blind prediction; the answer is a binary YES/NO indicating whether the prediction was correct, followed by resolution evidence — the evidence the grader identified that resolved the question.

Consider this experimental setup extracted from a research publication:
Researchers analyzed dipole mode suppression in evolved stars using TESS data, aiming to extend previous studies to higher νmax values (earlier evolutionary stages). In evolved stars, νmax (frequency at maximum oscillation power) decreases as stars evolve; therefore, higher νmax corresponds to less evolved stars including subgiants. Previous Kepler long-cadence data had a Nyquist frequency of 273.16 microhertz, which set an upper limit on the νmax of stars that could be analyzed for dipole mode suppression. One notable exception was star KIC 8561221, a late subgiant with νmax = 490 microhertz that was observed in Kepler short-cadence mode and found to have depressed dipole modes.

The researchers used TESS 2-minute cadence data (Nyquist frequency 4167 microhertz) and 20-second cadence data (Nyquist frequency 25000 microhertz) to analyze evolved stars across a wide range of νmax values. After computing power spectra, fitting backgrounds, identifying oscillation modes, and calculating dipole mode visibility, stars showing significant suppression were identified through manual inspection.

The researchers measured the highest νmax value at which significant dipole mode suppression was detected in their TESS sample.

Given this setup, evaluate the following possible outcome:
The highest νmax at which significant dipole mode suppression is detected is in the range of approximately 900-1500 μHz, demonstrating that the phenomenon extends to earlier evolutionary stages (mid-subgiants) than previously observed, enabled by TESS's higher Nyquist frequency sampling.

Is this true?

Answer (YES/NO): NO